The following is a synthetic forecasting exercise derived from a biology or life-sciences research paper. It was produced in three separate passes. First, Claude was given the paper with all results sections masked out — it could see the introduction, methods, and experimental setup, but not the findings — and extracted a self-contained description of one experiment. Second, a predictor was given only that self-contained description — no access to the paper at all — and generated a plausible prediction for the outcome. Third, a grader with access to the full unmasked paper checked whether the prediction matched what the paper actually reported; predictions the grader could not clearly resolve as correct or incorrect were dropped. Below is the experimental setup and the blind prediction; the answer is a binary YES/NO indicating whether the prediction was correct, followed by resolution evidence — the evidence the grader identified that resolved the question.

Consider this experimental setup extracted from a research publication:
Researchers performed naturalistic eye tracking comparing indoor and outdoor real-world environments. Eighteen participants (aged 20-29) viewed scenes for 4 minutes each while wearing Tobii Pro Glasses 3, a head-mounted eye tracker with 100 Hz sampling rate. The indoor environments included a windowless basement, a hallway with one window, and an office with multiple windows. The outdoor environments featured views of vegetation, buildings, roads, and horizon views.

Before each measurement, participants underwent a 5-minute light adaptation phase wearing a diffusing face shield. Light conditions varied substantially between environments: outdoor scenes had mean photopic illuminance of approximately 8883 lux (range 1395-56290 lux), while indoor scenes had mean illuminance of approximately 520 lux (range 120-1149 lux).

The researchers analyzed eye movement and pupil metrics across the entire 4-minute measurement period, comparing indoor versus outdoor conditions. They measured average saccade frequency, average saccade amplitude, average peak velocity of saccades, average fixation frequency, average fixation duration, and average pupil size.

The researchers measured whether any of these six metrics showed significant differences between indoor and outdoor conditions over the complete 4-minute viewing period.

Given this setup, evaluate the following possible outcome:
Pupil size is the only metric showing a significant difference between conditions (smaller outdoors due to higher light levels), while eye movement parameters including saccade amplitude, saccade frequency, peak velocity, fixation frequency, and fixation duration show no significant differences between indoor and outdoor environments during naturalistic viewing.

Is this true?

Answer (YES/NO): YES